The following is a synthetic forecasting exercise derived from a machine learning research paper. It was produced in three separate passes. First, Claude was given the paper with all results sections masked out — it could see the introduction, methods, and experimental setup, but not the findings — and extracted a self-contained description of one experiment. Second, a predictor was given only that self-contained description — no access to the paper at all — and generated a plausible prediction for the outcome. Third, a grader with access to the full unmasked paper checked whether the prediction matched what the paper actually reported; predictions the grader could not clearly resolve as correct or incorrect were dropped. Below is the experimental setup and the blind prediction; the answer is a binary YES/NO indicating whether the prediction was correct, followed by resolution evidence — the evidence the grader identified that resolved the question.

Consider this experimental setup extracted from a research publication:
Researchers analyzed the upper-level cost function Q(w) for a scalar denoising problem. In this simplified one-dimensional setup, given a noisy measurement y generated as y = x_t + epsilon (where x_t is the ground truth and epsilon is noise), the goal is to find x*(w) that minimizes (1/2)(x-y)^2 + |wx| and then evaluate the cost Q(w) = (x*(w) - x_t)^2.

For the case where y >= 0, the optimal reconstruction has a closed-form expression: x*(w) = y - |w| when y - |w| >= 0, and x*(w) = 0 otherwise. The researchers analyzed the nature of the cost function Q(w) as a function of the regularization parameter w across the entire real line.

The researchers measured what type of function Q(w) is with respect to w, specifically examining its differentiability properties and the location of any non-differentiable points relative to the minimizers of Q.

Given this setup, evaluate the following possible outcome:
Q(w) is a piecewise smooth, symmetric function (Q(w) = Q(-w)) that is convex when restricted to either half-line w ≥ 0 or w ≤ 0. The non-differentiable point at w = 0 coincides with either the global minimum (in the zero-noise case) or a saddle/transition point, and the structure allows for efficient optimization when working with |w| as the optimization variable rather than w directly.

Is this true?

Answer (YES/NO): NO